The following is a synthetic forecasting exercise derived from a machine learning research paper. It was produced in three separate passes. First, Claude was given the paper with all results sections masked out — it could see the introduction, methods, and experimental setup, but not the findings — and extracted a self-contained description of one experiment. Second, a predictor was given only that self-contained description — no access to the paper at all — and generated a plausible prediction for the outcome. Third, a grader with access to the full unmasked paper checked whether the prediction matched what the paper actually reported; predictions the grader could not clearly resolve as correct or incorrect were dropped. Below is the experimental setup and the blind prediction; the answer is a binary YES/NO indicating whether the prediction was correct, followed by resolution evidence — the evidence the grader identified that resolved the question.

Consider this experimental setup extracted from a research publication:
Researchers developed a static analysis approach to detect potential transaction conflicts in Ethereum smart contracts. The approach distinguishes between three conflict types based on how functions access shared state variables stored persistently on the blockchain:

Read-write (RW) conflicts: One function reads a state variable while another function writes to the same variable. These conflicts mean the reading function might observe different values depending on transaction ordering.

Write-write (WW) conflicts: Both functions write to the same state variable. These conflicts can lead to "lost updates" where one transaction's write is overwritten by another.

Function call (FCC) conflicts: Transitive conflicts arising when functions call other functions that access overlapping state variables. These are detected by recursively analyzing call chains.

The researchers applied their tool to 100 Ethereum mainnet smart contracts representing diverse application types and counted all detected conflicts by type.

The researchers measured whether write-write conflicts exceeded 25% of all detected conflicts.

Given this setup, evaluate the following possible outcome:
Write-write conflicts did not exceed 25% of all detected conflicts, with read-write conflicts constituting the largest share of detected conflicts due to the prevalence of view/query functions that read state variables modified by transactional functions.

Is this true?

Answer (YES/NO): NO